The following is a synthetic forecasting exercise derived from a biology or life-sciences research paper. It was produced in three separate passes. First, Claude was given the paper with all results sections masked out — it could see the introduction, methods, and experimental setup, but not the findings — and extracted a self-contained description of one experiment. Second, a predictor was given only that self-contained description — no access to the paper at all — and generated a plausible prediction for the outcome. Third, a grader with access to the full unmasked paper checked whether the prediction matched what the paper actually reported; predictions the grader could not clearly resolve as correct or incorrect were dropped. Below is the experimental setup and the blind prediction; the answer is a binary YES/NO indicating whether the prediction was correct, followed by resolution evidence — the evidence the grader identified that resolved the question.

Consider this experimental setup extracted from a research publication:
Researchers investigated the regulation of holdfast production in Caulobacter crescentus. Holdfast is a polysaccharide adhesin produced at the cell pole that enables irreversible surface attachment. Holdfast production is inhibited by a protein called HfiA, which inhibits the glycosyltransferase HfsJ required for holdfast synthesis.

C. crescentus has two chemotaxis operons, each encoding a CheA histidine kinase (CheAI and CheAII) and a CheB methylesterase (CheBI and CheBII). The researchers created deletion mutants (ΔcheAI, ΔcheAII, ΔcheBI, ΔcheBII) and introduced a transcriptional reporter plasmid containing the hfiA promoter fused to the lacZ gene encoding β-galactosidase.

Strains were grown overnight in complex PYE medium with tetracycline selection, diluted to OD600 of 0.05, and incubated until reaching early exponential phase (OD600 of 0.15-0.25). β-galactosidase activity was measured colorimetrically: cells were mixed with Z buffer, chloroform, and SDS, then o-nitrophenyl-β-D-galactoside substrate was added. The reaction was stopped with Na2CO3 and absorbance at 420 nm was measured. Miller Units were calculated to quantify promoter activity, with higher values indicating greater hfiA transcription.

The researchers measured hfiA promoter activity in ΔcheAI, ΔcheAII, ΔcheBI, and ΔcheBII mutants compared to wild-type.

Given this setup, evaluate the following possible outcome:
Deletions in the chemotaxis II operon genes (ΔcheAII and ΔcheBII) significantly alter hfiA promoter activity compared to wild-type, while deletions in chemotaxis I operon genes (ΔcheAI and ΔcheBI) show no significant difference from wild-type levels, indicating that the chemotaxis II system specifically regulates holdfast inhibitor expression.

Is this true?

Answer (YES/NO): NO